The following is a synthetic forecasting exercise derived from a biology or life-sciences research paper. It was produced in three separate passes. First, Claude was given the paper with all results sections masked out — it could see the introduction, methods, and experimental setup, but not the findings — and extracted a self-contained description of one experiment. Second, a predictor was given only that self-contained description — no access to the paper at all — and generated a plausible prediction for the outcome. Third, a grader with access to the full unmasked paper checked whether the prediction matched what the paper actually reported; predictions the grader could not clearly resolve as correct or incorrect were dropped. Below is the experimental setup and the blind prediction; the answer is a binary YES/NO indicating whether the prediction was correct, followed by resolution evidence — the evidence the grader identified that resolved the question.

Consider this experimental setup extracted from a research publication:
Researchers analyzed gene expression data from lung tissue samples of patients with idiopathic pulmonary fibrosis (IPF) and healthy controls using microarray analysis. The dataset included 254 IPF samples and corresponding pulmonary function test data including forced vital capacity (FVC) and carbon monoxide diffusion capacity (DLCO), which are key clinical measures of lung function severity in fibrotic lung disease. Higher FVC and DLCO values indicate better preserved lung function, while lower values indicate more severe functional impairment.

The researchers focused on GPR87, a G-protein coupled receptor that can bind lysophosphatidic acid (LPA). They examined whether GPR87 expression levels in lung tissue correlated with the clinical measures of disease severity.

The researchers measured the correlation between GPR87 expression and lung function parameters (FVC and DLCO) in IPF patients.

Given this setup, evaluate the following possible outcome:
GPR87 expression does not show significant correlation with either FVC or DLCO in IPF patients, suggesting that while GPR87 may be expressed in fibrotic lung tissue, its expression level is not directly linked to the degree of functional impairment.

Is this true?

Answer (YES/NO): NO